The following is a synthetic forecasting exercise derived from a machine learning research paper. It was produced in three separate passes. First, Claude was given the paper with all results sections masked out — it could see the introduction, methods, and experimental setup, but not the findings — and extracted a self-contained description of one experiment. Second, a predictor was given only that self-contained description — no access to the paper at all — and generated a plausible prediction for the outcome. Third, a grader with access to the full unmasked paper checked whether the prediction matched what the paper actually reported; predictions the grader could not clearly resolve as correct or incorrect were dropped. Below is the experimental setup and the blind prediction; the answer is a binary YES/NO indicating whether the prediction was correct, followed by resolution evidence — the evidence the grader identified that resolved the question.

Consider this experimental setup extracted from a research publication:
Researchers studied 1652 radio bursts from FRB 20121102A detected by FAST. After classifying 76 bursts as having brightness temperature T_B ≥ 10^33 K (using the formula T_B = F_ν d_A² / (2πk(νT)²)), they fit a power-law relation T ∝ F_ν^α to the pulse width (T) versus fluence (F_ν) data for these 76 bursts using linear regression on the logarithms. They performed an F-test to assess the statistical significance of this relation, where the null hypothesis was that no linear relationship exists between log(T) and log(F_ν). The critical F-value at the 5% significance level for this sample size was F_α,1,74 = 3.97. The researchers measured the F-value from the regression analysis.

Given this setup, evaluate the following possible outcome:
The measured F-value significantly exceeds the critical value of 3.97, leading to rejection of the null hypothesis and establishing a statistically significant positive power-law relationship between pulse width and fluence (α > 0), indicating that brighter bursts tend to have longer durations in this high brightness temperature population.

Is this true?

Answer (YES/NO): YES